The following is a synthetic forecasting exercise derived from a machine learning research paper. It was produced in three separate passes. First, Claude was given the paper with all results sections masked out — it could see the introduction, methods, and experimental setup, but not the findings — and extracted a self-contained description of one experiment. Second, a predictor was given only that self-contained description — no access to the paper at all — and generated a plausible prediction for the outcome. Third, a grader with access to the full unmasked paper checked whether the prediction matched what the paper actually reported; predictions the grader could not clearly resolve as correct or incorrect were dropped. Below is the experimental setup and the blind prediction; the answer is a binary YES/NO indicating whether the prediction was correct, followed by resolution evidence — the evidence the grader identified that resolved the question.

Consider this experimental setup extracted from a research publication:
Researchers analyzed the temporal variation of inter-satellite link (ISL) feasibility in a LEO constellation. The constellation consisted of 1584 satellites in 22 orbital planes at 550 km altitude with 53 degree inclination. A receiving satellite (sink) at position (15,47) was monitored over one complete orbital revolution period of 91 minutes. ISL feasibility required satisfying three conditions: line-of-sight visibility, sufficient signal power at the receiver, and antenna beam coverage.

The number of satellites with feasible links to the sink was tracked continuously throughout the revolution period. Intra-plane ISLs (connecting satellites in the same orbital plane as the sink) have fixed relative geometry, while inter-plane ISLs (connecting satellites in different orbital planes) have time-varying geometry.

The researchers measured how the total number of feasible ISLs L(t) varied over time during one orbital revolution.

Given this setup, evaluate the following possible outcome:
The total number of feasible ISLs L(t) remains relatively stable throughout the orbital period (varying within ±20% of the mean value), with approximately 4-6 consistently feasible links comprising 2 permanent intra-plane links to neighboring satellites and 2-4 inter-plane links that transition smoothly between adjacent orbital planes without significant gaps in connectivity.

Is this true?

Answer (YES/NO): NO